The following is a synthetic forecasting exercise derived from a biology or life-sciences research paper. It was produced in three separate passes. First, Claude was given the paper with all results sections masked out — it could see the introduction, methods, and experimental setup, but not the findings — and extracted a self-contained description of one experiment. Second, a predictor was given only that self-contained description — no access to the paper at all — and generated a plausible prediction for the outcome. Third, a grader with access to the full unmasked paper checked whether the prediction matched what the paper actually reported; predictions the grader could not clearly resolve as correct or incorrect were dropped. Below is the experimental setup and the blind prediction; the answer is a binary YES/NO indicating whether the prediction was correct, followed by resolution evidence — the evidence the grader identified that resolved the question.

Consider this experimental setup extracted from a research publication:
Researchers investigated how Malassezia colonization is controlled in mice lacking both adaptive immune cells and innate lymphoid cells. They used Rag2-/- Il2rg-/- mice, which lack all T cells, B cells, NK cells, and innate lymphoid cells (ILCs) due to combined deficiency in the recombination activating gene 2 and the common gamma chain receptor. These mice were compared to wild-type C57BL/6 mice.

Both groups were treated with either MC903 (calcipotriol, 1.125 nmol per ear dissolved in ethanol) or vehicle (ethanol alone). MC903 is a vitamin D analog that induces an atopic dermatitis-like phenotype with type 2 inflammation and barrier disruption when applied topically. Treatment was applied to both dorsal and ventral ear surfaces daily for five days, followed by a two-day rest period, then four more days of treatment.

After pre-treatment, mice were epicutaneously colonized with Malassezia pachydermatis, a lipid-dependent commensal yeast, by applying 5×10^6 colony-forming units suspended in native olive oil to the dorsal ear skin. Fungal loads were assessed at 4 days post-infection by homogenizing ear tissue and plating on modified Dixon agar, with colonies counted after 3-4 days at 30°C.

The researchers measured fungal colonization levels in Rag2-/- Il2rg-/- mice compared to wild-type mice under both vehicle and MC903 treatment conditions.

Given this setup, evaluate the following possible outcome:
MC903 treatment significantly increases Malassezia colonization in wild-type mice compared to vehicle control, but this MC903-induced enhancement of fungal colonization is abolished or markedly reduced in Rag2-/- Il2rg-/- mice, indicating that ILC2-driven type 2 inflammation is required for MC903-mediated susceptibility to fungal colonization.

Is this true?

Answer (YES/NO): NO